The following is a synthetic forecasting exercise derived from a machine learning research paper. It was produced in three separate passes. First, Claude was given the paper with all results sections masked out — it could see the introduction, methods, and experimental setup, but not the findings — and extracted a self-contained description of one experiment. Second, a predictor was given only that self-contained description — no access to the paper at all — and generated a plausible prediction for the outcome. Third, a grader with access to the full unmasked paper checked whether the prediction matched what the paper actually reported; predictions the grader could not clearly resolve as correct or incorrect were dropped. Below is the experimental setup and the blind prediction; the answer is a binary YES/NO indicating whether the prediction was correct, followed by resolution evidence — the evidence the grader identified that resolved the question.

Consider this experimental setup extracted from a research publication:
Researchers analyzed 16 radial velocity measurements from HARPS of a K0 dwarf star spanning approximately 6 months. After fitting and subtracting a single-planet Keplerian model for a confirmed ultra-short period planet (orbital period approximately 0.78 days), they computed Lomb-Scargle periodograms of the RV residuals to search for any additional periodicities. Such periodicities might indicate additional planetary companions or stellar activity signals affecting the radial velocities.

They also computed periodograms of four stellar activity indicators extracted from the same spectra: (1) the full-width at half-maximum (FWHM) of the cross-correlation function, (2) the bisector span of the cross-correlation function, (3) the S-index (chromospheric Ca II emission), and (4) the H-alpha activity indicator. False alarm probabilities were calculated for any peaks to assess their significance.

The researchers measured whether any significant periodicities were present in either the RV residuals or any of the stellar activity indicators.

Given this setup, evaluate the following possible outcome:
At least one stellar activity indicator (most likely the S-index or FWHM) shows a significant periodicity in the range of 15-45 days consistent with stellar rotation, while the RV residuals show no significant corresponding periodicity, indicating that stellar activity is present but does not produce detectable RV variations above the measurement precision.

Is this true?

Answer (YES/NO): NO